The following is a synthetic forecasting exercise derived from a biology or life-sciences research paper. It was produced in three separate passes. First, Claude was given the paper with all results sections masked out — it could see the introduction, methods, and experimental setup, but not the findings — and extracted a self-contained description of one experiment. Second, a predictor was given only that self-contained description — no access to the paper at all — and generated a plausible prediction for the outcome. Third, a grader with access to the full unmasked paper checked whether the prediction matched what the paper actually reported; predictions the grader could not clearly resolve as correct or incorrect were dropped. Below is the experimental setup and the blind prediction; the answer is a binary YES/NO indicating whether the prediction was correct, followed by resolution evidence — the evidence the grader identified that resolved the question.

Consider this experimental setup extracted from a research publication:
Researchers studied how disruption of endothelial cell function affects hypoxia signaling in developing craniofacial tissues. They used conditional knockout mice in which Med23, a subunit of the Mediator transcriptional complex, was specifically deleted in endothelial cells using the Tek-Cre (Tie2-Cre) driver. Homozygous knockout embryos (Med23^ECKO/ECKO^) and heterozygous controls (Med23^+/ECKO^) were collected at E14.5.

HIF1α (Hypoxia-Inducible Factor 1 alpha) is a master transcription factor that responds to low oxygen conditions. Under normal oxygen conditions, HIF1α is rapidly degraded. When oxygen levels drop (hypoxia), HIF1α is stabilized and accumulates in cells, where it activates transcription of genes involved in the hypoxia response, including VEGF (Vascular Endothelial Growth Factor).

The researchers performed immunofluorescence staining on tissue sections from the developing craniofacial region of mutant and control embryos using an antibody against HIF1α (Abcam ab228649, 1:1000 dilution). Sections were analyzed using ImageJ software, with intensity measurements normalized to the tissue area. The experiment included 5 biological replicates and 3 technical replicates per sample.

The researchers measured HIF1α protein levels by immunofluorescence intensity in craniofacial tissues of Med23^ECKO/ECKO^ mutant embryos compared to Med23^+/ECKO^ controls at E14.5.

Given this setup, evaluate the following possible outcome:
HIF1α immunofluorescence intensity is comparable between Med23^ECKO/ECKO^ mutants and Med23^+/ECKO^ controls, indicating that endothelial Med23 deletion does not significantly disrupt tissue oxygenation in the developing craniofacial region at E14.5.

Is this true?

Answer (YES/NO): NO